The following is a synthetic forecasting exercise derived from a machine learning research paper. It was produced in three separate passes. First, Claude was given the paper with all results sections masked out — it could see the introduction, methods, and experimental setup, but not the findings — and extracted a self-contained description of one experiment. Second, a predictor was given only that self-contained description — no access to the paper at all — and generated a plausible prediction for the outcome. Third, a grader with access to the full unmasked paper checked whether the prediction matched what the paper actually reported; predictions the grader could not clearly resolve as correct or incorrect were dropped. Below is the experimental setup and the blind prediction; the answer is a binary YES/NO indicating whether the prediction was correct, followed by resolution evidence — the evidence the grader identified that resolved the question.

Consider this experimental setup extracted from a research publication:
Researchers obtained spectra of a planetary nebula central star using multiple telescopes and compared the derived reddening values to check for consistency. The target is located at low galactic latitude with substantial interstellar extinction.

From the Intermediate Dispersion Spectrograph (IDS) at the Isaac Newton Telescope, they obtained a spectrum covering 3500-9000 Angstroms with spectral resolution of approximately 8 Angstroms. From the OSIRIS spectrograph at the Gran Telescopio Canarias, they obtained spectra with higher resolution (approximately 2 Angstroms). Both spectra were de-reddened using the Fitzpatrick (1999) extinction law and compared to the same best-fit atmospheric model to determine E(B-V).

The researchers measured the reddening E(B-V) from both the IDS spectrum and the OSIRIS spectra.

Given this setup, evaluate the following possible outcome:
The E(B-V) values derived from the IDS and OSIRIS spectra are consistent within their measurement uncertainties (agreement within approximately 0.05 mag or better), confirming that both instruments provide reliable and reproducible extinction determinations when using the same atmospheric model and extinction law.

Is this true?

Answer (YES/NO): YES